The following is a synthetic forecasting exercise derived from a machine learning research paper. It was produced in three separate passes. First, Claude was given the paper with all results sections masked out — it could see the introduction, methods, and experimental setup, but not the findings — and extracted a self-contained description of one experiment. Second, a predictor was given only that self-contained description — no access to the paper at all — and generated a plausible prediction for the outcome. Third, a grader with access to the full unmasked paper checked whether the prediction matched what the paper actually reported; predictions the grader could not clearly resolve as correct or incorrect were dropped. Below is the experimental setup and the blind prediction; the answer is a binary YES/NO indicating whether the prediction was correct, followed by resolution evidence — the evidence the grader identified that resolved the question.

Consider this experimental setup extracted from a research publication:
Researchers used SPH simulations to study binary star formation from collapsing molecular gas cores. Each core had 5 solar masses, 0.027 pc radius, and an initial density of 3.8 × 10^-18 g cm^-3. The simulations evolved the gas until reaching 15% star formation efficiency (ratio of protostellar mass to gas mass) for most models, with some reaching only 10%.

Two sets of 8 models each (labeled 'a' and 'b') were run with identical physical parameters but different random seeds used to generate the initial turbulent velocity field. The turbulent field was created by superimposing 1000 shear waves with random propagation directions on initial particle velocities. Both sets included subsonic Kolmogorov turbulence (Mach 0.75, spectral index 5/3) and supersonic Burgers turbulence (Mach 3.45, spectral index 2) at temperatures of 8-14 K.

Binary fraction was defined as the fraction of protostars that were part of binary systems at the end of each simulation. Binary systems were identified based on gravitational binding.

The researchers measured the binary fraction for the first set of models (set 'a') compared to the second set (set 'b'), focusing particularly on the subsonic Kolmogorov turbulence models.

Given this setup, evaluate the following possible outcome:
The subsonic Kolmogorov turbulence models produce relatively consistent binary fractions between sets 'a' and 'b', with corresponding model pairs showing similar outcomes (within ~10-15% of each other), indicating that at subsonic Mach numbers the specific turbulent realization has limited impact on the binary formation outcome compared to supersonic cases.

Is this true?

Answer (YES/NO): NO